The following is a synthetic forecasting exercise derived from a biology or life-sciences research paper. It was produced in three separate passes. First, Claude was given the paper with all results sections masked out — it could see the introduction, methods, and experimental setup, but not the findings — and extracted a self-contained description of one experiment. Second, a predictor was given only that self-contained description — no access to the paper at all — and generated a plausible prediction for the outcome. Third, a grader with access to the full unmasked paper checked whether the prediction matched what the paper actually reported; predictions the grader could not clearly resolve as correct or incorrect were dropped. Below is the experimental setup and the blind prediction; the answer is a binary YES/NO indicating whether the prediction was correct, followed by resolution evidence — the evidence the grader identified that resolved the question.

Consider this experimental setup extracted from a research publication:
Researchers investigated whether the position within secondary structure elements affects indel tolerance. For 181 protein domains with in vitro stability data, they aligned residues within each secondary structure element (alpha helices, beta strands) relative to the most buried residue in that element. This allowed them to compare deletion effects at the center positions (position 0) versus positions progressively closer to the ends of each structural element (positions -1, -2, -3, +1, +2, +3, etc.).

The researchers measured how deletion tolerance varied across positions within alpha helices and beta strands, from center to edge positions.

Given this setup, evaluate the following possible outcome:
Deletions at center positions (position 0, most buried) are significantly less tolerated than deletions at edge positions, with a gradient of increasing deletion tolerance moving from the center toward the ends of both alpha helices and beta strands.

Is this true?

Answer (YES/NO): NO